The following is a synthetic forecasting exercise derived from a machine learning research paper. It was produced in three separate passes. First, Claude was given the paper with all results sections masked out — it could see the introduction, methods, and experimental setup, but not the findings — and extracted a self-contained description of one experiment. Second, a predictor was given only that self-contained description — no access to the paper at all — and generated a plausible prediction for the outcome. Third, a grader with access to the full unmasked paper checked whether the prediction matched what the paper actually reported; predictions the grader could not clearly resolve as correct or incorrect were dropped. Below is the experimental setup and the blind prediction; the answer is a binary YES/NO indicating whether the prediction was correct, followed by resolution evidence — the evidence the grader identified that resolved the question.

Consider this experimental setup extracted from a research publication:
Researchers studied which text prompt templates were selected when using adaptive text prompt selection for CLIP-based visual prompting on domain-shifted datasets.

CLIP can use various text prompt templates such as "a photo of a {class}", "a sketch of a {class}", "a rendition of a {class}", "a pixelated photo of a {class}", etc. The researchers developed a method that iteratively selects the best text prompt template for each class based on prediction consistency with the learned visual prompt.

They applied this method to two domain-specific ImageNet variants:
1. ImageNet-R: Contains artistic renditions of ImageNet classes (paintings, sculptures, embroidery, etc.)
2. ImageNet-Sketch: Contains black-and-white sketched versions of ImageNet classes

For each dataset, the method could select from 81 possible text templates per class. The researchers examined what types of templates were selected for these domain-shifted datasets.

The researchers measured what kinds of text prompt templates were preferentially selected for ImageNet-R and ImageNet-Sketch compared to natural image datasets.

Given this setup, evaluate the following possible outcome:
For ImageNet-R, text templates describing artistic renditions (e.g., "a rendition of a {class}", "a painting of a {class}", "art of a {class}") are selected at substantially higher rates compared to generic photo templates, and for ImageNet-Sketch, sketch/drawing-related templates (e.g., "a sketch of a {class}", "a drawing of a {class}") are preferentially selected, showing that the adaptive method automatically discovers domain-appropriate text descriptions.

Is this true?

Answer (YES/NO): YES